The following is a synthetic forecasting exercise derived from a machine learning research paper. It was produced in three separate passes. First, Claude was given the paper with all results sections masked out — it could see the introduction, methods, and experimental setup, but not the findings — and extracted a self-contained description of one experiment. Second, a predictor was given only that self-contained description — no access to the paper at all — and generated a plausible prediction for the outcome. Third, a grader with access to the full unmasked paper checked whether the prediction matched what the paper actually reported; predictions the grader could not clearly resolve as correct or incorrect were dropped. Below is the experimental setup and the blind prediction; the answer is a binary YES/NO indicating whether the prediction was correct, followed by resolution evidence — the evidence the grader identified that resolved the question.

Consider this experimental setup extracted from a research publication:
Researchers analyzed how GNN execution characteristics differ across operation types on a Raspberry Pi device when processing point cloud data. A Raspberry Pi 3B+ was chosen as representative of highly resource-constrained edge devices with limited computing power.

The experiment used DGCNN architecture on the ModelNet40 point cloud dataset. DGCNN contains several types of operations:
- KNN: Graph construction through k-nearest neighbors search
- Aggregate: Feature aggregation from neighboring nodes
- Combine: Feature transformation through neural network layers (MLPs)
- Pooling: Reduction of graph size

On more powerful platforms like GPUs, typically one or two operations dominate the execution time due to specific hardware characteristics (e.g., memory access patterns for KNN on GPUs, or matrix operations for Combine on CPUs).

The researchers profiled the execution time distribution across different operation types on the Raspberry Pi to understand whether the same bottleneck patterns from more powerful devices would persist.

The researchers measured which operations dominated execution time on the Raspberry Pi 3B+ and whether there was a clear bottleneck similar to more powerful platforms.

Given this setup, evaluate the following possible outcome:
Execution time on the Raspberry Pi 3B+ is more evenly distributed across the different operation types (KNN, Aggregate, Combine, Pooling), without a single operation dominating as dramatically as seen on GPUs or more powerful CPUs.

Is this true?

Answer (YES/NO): YES